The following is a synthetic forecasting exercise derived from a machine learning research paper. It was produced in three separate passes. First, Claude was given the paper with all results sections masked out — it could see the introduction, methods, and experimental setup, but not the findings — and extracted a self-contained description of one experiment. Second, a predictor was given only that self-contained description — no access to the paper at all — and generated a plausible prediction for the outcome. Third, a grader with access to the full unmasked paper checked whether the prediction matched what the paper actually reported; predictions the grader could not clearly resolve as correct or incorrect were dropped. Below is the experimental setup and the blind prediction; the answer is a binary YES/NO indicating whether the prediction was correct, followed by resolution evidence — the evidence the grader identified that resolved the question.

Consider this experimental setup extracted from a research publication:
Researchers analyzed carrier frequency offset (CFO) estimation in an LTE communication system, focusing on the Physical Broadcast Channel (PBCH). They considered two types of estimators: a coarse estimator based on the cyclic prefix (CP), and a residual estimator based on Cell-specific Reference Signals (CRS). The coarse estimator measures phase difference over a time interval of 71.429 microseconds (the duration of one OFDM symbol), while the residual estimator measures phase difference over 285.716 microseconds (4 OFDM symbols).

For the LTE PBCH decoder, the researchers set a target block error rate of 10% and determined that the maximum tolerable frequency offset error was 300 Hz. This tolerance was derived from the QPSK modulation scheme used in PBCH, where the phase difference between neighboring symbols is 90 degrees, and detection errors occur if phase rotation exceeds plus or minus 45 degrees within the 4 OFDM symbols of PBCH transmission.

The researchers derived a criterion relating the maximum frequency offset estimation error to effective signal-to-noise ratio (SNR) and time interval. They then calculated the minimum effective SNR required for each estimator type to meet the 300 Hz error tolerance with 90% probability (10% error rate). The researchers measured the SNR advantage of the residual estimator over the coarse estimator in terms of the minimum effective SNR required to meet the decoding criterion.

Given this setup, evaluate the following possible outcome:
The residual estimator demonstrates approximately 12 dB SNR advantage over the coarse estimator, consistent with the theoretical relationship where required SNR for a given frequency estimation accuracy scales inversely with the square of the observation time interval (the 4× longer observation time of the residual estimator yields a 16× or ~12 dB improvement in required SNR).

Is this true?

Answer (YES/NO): YES